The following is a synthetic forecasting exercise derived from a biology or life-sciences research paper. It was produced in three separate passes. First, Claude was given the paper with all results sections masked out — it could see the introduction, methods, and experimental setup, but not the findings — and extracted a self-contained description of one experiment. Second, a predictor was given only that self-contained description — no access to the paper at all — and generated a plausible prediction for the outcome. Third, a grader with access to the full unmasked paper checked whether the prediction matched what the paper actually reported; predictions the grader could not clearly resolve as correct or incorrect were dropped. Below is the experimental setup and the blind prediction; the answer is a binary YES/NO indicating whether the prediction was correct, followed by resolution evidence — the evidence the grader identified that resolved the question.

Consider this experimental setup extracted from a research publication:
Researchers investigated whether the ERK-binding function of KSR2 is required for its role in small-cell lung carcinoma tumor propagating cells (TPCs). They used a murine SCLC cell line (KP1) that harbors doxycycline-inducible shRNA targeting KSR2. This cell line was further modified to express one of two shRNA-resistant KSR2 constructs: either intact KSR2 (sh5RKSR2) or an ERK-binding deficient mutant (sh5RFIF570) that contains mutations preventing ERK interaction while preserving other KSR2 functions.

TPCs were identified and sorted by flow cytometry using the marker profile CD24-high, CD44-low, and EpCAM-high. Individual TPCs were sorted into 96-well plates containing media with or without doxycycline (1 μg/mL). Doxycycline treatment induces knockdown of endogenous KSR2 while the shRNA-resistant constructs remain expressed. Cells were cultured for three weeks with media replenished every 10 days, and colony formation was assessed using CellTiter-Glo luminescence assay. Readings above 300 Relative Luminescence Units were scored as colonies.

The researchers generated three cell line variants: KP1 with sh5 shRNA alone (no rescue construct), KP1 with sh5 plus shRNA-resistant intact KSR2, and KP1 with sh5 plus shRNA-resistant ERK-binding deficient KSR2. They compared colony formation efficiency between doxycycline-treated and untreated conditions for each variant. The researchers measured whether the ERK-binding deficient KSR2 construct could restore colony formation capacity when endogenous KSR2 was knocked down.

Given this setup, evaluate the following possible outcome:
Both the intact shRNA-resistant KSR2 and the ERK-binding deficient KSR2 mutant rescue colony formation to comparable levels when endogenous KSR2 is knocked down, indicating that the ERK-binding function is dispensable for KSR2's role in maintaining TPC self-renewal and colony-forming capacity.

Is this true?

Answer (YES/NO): NO